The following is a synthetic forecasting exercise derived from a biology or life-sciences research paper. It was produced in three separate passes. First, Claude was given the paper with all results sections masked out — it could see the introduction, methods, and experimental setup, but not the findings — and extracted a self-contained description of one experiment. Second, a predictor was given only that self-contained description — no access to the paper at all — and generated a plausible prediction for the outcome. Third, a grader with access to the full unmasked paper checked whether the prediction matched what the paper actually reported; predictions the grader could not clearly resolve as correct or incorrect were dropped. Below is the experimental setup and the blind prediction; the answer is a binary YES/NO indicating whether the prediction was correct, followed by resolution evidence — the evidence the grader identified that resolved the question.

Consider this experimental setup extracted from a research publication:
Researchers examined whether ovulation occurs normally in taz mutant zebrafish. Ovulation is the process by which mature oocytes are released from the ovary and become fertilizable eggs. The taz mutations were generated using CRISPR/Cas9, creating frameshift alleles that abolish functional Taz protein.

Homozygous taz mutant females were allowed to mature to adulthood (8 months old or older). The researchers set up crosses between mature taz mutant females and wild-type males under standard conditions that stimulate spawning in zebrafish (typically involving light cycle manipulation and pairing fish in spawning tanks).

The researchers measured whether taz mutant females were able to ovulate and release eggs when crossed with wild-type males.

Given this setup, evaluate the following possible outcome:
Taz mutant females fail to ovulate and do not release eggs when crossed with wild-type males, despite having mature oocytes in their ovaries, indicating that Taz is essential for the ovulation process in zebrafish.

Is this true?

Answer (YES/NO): NO